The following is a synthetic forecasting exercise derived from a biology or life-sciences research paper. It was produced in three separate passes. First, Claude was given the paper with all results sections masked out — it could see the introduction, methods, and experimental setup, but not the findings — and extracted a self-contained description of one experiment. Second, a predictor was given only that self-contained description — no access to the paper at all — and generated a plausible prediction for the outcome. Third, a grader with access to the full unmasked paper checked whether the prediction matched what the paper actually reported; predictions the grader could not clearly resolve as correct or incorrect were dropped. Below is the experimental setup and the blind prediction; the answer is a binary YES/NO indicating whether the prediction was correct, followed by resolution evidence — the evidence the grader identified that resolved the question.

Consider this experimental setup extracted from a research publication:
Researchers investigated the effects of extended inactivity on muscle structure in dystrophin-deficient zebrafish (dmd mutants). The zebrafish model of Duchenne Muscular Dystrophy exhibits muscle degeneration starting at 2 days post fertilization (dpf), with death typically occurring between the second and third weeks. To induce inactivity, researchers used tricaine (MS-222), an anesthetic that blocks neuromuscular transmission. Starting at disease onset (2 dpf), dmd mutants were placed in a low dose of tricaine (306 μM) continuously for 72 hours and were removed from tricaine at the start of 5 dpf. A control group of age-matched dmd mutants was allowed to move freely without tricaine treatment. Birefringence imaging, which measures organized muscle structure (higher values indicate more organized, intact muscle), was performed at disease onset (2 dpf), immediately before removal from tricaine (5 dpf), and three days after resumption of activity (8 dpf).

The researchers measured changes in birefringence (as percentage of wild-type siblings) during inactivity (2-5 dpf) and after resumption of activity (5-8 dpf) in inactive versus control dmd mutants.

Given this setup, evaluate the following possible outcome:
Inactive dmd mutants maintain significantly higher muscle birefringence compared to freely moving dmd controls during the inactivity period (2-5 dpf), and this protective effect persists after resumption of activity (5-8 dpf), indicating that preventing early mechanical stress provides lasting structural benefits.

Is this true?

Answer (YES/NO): NO